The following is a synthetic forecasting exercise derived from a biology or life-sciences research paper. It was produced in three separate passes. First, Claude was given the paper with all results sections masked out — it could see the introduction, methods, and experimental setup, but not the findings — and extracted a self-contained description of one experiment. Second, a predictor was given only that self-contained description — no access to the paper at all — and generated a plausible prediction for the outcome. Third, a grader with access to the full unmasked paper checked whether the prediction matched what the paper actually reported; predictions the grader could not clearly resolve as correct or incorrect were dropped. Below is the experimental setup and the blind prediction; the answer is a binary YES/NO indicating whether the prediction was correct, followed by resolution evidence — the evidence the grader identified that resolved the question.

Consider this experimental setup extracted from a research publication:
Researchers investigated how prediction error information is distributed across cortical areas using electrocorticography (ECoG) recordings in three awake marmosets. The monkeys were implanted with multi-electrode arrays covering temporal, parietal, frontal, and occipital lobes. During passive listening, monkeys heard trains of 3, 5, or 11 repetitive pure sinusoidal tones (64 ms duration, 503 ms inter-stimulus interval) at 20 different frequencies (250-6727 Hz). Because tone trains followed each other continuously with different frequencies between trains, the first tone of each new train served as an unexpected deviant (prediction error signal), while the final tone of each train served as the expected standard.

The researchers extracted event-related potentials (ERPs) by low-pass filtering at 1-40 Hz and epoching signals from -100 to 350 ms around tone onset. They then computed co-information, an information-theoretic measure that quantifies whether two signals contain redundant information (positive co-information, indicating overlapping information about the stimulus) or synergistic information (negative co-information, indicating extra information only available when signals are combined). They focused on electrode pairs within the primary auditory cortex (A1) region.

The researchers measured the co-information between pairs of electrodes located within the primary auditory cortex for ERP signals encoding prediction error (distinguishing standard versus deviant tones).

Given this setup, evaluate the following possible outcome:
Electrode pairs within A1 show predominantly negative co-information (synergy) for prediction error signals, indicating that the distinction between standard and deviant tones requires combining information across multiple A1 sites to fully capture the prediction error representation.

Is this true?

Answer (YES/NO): YES